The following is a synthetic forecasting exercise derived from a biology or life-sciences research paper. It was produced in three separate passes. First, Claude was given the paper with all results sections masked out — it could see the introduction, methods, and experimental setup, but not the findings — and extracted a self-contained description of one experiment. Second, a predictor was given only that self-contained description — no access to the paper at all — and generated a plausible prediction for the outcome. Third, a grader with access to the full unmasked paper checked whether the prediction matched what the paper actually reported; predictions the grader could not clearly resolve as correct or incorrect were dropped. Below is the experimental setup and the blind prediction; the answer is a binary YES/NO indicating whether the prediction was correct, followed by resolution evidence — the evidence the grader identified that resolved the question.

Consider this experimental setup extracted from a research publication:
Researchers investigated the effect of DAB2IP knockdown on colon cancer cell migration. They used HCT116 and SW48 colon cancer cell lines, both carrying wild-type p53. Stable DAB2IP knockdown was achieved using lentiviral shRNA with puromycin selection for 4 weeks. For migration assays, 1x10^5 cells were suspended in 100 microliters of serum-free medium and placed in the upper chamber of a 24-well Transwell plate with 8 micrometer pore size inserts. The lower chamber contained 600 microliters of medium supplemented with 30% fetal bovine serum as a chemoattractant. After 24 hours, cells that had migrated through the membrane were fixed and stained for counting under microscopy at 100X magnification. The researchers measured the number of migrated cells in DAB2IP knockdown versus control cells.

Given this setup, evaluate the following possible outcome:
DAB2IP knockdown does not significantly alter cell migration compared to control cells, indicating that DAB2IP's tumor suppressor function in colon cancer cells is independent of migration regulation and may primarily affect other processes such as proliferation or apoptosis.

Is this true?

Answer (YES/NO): NO